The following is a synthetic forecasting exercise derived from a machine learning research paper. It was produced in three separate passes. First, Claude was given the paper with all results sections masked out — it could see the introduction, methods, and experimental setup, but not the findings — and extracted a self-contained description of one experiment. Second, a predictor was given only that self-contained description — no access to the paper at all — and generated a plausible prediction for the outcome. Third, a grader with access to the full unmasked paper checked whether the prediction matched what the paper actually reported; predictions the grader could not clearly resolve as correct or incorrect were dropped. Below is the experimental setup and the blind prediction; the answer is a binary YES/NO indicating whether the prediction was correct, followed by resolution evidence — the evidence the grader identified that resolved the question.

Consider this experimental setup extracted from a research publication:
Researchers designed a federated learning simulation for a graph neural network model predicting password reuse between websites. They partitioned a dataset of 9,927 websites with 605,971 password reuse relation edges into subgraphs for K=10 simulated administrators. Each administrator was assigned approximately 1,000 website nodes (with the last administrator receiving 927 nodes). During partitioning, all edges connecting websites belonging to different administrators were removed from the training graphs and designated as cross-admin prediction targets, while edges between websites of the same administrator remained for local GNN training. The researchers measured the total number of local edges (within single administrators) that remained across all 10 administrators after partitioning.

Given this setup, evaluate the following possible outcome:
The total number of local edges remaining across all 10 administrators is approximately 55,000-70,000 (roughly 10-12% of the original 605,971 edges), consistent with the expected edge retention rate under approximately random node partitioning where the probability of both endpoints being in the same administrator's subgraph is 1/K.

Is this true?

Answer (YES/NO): NO